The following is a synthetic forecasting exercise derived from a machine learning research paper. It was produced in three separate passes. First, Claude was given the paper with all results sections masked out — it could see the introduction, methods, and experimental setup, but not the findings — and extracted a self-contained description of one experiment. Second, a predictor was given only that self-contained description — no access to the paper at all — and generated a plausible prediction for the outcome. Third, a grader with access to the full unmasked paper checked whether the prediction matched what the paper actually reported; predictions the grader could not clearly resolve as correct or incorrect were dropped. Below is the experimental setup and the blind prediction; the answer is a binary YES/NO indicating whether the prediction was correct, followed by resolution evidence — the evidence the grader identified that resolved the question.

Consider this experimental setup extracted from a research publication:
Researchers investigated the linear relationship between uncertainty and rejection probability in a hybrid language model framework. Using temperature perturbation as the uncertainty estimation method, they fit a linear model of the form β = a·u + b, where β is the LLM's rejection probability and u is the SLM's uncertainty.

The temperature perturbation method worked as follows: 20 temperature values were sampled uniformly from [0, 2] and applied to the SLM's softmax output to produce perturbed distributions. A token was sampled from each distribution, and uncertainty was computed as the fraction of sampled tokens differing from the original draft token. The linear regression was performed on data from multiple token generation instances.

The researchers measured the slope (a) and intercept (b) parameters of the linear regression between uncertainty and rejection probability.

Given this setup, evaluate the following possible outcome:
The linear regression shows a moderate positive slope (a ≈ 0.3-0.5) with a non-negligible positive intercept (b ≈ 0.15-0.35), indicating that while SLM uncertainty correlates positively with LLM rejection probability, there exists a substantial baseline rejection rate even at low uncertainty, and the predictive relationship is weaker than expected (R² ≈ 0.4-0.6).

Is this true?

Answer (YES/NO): NO